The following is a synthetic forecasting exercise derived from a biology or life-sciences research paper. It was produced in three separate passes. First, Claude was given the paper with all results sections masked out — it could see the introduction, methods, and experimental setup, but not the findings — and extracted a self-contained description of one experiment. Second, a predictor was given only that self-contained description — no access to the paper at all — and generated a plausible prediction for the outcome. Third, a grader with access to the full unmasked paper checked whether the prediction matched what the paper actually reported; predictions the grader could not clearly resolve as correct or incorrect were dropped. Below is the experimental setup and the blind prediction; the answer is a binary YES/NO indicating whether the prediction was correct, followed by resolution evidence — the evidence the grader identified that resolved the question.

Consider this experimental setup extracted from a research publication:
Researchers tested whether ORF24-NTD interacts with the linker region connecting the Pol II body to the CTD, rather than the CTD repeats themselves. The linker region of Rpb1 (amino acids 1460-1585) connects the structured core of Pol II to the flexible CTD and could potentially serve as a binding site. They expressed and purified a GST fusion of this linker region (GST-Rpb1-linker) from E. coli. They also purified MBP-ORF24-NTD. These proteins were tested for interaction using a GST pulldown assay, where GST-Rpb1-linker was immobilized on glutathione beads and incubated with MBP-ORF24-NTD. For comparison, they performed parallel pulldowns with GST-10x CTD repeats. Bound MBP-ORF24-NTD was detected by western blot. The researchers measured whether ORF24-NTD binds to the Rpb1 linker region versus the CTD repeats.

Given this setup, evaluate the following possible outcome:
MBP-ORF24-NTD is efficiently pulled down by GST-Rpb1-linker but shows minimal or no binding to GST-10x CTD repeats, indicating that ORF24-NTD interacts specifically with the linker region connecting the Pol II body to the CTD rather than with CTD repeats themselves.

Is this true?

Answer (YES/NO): NO